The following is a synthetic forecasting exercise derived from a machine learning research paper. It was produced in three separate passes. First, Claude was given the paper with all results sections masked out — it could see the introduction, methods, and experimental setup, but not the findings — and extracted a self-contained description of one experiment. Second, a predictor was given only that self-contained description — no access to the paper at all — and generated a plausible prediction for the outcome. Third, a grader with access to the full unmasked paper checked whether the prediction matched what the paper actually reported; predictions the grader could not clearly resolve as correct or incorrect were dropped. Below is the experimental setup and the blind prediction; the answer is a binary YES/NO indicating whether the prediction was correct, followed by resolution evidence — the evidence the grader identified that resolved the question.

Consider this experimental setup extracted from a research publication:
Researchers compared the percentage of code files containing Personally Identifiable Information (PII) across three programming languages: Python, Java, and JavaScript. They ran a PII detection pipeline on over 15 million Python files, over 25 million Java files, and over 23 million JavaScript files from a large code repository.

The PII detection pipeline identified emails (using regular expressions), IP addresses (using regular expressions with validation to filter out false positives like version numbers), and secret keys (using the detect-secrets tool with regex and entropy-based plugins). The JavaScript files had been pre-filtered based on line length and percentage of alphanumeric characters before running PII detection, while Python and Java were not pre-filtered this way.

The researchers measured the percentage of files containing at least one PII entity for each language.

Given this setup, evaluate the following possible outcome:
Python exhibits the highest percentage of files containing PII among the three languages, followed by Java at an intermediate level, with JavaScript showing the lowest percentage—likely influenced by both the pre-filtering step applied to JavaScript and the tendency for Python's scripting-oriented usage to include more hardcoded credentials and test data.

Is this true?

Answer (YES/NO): YES